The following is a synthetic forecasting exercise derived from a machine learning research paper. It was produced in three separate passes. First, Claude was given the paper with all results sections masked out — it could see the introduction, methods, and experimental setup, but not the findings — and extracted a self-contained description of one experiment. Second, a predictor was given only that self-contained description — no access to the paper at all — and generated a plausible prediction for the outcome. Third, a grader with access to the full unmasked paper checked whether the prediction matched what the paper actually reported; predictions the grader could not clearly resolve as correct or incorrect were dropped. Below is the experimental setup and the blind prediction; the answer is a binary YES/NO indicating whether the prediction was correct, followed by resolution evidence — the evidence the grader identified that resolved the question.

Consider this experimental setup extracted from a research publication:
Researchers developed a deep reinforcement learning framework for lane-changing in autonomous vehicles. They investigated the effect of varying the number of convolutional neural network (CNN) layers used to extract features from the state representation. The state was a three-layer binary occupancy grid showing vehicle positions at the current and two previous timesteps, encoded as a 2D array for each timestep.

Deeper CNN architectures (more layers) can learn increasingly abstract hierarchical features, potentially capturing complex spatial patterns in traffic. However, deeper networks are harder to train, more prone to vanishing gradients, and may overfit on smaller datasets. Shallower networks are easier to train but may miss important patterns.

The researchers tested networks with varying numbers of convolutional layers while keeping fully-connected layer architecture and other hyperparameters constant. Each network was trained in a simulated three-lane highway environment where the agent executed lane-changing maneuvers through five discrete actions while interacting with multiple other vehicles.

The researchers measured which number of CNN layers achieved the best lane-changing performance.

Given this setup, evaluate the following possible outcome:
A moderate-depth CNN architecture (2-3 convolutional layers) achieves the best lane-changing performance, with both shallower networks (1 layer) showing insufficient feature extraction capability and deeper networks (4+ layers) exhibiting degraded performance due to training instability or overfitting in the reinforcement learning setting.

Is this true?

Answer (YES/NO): NO